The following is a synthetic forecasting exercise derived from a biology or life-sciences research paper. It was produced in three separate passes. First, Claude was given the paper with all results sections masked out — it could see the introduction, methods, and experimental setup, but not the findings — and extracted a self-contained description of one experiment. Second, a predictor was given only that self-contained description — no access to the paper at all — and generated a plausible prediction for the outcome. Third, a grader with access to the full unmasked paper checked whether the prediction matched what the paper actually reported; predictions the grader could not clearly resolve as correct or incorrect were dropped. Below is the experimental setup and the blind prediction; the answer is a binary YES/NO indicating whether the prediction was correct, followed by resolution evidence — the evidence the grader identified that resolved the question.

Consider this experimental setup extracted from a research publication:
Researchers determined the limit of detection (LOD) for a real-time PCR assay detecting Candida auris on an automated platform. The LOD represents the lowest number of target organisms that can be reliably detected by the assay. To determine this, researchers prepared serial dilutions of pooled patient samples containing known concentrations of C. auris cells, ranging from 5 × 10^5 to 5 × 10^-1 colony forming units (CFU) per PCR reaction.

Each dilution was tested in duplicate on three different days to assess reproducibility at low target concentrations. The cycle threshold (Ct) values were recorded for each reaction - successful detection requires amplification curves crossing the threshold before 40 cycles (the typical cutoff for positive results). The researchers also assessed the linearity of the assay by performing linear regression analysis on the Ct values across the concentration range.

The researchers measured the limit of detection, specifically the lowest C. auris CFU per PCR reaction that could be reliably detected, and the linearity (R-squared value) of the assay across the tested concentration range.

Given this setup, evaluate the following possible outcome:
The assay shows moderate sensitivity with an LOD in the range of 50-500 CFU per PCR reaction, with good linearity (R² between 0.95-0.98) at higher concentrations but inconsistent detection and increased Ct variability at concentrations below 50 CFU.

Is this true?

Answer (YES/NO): NO